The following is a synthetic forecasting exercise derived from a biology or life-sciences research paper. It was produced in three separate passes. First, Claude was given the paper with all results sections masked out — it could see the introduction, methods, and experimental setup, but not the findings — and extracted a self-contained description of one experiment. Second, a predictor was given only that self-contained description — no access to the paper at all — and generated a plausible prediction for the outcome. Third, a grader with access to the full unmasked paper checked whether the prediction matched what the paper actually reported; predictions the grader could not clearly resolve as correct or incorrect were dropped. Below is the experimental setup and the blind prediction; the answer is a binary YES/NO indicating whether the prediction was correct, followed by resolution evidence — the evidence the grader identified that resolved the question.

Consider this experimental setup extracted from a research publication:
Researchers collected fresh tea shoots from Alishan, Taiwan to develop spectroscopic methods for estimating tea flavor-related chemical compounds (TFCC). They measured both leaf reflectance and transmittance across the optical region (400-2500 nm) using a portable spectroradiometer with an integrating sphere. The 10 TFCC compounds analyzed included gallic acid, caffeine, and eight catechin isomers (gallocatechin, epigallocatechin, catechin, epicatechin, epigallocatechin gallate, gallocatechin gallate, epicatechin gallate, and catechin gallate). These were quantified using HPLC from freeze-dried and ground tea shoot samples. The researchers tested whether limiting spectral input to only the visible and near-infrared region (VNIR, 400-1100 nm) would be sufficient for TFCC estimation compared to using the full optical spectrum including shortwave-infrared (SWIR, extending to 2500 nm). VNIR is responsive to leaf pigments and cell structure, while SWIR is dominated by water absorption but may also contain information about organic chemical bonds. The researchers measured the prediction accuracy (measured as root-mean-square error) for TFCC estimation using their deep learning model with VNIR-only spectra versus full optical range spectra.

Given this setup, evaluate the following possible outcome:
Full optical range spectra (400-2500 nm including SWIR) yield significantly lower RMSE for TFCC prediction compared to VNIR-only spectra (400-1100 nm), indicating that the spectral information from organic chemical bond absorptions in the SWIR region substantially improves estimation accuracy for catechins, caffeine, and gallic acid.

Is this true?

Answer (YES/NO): NO